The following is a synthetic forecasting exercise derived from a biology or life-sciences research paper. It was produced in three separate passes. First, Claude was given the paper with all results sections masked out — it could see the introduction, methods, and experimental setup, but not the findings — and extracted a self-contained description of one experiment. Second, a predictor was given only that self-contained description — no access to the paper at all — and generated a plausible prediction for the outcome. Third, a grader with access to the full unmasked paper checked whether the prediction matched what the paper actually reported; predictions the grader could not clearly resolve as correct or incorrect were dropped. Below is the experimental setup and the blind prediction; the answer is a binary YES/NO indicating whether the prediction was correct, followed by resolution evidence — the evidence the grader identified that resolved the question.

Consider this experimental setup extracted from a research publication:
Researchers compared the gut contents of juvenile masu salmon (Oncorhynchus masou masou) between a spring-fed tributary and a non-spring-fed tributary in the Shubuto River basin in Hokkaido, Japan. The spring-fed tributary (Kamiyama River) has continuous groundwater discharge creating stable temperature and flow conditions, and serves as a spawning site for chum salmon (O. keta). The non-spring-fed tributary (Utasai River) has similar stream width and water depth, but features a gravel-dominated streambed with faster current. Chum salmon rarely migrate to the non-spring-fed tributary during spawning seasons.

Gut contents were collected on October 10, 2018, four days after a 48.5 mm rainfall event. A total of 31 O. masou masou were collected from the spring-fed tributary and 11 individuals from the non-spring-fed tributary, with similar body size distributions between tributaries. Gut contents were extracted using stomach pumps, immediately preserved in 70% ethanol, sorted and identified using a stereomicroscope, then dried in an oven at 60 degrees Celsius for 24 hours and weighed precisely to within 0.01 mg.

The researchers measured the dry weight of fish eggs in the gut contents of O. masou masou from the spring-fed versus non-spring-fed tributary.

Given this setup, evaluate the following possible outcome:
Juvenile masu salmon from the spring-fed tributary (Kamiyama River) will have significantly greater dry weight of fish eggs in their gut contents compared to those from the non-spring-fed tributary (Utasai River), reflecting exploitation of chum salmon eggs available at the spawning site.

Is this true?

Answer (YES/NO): YES